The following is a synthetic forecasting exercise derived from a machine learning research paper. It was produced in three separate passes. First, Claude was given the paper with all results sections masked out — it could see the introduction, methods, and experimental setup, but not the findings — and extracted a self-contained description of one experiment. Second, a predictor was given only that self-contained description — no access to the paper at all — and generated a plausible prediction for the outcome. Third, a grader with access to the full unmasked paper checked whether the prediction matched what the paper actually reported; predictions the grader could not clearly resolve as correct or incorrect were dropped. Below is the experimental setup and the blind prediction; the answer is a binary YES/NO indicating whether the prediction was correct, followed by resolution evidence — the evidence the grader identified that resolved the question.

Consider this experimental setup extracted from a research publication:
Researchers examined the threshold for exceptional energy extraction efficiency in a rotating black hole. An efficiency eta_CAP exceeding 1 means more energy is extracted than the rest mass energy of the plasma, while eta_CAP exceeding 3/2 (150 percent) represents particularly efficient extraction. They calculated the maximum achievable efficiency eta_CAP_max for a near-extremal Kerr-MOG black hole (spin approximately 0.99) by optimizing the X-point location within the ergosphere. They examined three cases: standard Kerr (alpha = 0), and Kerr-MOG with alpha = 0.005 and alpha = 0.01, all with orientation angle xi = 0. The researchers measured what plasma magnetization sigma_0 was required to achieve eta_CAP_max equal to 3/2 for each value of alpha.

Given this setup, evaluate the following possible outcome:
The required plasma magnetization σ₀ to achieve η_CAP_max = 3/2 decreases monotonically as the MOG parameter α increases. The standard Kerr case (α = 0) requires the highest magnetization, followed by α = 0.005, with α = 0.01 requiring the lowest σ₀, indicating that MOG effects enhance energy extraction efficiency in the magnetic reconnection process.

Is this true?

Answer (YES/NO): YES